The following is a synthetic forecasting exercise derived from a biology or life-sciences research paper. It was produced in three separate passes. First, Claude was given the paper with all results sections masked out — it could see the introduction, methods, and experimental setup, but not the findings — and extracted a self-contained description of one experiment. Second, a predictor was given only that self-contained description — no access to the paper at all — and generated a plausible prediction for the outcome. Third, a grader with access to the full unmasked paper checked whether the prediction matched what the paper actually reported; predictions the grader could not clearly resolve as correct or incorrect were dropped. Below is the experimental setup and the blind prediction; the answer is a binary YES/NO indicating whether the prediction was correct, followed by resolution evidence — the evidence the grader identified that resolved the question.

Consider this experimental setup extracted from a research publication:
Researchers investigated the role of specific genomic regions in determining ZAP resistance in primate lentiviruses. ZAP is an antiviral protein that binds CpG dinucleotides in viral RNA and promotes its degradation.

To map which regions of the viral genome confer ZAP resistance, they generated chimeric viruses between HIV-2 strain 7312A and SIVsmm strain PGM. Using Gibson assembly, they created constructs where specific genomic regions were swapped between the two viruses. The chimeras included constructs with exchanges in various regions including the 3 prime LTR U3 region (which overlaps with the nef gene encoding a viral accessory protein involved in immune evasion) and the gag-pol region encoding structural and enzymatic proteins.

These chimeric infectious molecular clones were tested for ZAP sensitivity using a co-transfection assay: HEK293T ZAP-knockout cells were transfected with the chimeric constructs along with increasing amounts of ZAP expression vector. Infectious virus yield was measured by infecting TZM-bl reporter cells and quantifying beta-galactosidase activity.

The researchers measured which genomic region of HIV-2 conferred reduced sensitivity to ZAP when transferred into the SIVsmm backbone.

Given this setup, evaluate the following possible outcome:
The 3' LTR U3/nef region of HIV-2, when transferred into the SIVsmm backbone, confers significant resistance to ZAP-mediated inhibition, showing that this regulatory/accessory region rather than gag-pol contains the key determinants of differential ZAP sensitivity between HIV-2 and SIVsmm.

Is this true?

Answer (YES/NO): YES